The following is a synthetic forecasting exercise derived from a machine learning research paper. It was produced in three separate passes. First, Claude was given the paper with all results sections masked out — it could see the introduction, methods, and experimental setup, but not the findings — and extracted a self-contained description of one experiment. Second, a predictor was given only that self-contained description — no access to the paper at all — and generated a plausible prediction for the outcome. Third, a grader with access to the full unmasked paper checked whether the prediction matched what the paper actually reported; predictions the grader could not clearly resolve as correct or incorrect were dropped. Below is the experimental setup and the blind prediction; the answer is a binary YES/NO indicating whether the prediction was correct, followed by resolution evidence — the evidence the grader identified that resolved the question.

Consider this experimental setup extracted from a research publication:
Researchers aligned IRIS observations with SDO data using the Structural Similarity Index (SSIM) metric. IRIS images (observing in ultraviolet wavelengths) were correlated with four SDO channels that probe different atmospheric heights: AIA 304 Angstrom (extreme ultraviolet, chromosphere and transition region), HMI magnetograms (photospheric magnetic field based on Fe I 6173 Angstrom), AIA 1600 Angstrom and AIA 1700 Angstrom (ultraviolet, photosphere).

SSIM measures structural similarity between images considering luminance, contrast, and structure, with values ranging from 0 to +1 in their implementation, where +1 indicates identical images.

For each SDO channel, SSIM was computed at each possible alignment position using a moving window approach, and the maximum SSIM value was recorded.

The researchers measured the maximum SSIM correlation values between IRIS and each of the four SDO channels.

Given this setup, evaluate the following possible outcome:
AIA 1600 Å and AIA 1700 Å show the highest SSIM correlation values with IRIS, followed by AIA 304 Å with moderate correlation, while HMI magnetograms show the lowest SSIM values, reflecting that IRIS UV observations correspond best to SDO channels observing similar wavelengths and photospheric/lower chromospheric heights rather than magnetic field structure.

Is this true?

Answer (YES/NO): NO